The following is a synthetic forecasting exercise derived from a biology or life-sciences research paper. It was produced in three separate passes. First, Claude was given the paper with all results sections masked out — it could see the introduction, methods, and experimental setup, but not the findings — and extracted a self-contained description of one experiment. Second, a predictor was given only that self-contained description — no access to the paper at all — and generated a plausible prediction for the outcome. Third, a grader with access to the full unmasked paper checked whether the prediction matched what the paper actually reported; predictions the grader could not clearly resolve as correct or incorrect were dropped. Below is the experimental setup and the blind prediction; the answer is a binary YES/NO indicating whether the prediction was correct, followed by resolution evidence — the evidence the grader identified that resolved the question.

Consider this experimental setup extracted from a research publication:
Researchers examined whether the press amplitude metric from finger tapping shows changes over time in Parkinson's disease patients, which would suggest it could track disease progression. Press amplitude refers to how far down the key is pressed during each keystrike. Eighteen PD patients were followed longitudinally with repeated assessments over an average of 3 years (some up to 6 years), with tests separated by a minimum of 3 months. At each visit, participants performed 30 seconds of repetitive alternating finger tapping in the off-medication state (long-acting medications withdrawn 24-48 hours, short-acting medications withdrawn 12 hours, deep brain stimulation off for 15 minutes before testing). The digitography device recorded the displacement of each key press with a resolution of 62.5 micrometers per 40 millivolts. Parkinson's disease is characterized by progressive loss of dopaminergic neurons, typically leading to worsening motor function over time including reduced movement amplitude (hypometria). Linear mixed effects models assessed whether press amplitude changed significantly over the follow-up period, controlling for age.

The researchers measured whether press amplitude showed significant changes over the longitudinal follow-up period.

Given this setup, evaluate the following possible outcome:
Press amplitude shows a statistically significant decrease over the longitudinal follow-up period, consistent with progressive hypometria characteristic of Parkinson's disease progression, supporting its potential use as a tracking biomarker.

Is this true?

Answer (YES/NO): YES